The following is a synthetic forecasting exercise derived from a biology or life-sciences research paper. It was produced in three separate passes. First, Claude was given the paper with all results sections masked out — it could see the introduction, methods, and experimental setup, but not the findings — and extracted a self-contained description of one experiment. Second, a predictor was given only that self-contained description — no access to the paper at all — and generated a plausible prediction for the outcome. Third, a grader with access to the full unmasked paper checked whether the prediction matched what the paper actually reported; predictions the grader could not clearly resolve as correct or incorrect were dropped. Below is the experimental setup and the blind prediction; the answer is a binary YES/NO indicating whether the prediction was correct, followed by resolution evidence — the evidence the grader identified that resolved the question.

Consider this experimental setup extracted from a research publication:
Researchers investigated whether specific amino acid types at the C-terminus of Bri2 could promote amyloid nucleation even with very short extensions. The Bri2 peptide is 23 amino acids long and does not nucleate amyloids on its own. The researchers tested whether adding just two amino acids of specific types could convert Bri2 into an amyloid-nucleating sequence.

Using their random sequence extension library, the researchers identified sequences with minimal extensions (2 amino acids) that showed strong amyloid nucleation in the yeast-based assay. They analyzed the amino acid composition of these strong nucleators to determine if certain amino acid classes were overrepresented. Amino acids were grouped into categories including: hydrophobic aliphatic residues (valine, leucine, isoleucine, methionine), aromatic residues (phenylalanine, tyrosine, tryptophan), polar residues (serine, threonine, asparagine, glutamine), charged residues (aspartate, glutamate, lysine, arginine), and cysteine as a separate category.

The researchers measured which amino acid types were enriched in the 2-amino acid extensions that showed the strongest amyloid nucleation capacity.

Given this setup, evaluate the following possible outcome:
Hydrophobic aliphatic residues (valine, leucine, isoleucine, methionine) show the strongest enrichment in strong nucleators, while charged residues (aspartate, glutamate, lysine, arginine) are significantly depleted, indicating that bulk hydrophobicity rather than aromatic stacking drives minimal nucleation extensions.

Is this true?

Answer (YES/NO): NO